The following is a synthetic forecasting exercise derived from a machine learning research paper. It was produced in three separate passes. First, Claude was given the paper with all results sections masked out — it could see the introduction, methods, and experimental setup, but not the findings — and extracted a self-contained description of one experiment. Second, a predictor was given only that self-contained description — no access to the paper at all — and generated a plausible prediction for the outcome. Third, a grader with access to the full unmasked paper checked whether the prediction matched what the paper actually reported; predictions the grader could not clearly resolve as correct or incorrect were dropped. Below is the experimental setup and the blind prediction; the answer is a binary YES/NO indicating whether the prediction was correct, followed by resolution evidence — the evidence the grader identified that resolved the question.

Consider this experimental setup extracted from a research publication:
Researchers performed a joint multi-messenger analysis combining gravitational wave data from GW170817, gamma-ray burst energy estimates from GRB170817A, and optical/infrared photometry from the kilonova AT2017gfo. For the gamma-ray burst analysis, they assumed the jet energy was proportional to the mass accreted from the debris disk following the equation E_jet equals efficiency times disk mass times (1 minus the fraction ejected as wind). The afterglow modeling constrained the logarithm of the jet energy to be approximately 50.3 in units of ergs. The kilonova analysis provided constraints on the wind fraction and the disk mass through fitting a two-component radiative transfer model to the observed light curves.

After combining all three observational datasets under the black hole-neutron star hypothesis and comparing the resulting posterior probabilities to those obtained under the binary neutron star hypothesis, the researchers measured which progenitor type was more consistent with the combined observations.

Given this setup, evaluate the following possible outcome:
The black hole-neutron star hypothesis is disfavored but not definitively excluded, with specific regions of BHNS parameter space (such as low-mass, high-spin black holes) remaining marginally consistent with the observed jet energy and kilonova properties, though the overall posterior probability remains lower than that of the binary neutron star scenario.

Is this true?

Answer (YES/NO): NO